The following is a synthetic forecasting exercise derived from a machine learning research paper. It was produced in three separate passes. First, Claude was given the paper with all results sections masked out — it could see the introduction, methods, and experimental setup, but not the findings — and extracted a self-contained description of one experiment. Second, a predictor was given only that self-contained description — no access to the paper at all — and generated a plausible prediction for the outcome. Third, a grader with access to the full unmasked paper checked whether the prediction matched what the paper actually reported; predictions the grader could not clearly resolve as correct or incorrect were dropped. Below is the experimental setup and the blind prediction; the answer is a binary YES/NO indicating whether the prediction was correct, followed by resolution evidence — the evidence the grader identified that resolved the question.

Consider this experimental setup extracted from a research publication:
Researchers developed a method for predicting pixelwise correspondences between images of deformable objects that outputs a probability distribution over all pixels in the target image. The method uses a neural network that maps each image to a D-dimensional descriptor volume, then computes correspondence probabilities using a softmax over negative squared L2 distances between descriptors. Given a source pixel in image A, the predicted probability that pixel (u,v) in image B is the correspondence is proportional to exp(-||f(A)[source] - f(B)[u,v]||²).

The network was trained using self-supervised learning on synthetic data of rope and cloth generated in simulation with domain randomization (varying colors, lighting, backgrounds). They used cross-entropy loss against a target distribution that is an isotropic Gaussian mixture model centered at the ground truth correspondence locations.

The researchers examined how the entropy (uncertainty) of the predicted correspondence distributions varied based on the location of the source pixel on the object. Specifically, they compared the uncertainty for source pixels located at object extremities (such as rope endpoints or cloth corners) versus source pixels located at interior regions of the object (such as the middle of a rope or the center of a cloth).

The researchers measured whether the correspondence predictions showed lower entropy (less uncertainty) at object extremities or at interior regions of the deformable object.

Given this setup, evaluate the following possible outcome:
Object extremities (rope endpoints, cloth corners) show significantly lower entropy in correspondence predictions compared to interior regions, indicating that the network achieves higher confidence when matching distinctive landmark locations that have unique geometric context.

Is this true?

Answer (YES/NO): YES